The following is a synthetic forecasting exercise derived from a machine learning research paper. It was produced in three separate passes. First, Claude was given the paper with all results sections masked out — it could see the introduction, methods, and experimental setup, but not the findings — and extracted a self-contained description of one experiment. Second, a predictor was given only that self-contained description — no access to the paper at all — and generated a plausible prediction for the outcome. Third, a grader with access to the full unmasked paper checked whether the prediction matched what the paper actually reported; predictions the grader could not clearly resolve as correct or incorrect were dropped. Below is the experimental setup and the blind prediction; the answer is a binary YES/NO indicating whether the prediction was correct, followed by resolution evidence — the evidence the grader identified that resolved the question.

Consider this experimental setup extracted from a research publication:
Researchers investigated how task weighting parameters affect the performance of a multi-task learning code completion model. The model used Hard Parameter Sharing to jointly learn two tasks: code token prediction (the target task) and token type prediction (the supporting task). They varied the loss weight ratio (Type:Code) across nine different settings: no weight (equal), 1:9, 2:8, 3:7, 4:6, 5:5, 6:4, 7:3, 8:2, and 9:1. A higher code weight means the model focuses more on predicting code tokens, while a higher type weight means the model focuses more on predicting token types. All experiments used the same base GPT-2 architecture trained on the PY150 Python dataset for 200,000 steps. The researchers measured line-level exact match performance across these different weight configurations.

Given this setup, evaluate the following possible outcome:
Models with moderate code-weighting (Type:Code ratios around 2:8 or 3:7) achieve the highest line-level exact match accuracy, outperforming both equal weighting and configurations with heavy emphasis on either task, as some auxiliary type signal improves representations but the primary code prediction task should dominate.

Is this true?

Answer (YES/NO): NO